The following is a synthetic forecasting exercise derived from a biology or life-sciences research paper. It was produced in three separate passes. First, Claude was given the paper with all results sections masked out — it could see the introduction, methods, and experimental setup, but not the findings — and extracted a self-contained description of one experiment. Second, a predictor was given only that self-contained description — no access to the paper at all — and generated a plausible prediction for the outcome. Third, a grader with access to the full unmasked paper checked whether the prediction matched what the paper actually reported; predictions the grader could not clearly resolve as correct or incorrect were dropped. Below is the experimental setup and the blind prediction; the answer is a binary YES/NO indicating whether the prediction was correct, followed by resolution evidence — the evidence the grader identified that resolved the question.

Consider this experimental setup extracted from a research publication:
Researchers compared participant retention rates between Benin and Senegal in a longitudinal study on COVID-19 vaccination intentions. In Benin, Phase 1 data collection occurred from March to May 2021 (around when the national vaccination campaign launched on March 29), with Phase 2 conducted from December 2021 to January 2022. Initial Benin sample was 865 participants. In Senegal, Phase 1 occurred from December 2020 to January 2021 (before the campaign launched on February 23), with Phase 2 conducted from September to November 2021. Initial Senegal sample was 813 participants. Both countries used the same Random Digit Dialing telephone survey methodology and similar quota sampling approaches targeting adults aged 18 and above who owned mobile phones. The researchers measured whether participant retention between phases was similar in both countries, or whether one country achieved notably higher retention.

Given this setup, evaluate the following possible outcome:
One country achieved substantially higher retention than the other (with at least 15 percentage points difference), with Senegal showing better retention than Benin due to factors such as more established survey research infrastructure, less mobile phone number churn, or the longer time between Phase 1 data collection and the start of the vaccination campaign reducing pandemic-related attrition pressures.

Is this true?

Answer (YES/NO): NO